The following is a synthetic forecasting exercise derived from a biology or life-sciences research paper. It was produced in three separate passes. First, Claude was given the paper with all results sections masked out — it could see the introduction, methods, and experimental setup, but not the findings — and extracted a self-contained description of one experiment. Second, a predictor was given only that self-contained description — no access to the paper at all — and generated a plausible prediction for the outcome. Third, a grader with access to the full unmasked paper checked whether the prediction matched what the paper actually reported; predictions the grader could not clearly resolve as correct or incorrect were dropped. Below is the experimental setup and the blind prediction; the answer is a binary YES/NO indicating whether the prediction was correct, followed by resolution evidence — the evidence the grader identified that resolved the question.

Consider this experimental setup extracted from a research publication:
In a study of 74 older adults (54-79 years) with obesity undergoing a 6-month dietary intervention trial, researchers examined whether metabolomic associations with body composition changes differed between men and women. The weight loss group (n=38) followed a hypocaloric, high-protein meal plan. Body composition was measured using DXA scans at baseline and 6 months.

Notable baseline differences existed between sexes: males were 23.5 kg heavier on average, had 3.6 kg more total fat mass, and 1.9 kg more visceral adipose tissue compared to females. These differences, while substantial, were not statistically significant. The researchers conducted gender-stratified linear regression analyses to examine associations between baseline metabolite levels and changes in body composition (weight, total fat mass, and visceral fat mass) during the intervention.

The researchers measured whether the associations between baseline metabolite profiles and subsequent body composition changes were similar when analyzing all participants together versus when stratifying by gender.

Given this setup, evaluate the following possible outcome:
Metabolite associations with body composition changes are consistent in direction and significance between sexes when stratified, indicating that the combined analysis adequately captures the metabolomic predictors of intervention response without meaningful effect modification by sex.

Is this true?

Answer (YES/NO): NO